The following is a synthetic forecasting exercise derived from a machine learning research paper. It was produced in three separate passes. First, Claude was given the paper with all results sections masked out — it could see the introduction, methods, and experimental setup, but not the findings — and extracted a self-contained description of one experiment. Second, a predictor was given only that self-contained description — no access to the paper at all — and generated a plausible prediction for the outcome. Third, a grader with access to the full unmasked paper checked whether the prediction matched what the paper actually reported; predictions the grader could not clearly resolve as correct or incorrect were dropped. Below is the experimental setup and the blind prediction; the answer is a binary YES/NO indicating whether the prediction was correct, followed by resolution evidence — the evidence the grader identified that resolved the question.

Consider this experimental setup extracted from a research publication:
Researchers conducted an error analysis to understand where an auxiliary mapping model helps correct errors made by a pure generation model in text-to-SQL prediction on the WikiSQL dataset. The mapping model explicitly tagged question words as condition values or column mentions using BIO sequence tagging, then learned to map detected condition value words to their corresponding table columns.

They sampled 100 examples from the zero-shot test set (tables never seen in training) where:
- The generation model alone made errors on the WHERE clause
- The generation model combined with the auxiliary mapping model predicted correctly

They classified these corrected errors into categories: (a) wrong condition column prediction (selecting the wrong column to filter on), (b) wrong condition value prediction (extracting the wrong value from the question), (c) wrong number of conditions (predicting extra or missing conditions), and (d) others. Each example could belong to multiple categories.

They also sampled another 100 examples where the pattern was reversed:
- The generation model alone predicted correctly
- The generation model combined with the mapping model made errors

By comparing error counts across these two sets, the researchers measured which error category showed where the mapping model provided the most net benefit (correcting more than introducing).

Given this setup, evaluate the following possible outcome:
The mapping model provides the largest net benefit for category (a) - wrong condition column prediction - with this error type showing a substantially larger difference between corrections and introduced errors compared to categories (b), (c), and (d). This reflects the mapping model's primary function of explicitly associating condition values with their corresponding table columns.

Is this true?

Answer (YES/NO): YES